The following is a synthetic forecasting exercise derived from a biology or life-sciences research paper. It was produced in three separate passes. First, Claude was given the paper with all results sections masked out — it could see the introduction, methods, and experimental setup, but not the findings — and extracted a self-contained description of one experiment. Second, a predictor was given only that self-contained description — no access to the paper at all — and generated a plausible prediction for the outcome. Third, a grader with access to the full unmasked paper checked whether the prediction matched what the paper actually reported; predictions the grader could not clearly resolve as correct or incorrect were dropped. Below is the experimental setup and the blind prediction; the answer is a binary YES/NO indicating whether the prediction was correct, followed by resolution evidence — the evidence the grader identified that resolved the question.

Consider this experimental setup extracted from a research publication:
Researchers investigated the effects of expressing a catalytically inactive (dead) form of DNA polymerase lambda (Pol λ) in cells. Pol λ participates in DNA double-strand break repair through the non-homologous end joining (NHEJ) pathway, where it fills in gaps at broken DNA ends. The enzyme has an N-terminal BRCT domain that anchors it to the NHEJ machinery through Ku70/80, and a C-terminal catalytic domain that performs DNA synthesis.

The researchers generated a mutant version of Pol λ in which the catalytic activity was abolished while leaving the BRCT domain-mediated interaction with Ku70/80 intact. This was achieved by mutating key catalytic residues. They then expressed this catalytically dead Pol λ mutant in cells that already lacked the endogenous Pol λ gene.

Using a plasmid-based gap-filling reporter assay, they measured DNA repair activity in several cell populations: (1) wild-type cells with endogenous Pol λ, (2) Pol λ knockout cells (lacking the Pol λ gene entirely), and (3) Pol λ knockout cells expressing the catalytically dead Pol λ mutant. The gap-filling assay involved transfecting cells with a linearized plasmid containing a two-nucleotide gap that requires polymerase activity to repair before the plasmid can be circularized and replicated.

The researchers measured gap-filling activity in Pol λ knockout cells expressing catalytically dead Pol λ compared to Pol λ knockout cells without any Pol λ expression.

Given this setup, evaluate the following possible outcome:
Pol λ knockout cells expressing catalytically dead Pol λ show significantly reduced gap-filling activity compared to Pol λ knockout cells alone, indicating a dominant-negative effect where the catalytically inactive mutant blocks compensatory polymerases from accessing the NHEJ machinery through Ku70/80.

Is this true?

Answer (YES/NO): YES